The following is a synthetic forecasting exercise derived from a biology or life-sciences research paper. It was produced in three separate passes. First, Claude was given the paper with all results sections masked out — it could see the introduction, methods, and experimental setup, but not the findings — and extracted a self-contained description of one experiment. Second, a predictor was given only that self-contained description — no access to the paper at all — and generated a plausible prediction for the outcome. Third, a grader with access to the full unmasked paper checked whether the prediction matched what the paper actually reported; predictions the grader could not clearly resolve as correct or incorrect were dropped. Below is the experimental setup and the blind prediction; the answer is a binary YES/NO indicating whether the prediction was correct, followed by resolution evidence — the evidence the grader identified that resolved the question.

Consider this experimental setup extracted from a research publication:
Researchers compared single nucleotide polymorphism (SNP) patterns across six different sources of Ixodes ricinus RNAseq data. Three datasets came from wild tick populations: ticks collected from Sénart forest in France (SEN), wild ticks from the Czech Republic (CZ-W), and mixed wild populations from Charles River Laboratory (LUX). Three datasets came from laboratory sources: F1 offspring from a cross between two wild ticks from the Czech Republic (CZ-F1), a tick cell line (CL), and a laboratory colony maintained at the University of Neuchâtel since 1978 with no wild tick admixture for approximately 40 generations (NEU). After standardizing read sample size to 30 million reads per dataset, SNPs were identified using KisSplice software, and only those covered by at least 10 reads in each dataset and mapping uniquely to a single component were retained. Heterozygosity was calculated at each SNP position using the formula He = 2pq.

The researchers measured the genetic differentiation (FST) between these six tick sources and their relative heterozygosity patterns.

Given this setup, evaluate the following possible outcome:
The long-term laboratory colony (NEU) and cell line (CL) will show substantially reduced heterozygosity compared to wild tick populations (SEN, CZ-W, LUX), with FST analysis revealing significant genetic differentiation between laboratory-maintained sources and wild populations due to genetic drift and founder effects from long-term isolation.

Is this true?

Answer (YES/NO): YES